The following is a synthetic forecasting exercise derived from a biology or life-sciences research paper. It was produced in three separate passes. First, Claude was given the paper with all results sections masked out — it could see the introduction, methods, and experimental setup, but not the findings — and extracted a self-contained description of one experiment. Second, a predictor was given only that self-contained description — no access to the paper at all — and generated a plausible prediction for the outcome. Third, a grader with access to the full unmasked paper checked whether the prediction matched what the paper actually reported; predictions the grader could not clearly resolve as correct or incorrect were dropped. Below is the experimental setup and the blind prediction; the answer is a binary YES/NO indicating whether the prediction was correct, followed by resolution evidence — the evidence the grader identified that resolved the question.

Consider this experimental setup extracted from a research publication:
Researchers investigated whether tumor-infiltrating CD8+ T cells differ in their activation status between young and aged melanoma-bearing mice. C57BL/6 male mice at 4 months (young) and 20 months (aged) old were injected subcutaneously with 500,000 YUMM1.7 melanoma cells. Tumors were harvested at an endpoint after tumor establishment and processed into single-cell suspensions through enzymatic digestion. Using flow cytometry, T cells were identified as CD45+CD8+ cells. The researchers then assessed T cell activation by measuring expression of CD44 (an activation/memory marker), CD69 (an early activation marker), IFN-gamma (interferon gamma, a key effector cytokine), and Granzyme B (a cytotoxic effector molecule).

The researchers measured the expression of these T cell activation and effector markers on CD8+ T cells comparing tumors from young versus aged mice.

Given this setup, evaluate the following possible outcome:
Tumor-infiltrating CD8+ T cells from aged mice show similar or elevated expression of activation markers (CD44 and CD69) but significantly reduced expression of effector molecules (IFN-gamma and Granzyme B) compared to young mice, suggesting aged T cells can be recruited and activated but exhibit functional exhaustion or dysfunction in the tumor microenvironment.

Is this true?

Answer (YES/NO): NO